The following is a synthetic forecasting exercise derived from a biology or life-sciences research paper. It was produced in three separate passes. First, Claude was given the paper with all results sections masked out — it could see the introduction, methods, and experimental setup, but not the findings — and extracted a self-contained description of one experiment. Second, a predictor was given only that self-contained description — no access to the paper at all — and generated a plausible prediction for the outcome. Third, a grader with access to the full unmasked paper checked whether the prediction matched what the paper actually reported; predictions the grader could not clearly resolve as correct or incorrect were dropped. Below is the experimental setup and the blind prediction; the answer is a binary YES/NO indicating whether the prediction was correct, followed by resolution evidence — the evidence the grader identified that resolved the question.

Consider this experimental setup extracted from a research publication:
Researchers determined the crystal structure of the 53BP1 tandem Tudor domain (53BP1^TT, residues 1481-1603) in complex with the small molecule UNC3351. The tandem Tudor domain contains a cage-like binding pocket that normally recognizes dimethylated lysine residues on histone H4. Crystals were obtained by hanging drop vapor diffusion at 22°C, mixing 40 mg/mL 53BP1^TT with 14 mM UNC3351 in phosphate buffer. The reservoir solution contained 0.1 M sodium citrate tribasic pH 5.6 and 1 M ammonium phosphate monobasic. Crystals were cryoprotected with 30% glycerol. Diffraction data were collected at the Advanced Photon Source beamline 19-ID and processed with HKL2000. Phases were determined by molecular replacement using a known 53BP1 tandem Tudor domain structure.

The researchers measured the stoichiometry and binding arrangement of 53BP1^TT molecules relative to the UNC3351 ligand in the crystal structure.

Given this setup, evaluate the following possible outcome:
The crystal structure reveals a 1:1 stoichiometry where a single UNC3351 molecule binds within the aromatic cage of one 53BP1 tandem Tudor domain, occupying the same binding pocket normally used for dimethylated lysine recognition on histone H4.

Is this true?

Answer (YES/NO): NO